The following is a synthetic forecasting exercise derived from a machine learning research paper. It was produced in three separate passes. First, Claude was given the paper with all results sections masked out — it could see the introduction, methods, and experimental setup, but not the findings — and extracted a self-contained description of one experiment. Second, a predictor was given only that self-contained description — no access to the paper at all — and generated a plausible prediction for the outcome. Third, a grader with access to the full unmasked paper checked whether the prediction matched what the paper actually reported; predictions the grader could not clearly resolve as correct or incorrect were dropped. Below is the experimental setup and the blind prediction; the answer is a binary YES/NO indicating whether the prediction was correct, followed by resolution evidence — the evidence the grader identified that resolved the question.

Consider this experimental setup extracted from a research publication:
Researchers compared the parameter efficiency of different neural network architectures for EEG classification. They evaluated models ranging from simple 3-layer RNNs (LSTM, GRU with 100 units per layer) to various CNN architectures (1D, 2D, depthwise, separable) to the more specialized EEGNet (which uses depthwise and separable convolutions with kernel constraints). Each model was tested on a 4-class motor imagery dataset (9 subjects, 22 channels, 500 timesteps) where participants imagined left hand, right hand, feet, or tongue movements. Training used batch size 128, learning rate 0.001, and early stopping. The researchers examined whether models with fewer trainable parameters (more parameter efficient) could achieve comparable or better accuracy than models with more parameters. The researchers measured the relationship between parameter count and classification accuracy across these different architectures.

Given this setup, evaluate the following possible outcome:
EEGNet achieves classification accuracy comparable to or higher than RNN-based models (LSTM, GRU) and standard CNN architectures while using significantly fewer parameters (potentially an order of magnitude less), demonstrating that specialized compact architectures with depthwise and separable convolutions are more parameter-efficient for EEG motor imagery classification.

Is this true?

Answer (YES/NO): YES